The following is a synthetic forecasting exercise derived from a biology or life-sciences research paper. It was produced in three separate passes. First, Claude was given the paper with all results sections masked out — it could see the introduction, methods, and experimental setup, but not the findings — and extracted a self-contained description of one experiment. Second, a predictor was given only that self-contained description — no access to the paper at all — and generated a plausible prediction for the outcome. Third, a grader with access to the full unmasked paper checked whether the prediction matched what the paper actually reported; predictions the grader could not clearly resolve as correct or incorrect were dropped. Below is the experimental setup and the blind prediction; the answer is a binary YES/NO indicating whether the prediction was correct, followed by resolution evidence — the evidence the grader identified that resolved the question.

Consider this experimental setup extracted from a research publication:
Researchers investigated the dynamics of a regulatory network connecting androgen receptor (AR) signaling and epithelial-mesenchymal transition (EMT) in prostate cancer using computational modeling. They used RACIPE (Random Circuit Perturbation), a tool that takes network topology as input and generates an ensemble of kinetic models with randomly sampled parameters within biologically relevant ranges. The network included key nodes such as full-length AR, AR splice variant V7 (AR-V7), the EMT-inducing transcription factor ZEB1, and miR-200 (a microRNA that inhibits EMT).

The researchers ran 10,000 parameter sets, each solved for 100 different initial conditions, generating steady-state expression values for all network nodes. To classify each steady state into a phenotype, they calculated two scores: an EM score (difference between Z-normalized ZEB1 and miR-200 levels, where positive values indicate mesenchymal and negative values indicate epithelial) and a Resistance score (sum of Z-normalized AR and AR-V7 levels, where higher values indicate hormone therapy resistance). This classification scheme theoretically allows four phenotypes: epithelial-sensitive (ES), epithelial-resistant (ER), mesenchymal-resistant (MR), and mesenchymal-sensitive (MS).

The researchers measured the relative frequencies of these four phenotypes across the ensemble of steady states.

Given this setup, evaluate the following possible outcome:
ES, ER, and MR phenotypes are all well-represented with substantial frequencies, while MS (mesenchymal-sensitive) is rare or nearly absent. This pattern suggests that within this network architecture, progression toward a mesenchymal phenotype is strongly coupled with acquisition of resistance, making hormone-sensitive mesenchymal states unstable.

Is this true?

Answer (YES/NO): YES